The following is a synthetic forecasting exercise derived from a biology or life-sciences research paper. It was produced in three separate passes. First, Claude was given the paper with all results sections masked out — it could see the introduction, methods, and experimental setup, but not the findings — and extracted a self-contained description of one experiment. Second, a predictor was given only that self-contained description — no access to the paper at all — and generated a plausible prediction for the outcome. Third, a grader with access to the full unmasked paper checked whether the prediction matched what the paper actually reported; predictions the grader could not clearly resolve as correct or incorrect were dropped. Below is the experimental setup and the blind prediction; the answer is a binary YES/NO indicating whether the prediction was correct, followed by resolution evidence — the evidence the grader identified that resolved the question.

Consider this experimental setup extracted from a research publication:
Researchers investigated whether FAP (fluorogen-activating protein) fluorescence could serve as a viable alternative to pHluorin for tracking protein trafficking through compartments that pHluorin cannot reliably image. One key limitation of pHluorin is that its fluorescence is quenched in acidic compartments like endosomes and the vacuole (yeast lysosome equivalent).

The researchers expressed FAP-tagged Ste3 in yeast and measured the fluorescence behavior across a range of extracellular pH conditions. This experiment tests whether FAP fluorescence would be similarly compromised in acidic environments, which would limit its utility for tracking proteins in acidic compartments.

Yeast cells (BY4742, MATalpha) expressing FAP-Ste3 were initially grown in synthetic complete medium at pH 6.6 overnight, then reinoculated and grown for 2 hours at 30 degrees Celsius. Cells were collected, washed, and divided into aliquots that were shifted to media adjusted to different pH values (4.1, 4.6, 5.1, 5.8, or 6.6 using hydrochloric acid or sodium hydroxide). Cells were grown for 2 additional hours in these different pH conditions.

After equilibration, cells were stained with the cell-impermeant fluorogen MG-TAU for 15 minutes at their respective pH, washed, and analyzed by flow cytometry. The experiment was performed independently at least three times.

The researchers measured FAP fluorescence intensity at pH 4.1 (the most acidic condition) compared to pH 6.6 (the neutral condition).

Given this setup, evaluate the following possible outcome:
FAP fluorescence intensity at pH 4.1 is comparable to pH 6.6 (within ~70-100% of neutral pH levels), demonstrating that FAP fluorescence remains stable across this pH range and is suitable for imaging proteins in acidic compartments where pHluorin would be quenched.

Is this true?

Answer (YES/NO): NO